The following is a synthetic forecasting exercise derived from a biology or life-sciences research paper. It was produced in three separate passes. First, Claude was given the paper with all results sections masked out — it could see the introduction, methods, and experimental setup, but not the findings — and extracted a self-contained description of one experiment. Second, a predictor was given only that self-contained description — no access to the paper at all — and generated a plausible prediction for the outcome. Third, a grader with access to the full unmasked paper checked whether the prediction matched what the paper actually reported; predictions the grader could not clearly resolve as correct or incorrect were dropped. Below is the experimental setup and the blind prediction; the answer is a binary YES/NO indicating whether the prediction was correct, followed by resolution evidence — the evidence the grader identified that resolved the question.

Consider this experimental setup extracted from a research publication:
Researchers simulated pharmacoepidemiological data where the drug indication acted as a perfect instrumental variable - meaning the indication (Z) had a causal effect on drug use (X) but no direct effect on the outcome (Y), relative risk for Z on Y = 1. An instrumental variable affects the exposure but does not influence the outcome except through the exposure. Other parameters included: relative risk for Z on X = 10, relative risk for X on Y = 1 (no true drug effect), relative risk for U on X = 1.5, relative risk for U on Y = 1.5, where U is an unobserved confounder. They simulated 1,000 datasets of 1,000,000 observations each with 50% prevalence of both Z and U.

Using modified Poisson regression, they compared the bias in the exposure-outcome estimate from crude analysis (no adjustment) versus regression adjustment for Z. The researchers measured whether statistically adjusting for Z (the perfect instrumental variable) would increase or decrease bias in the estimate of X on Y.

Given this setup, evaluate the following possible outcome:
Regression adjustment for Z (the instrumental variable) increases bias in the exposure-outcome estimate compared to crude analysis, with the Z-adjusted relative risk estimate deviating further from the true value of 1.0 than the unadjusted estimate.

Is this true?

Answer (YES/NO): YES